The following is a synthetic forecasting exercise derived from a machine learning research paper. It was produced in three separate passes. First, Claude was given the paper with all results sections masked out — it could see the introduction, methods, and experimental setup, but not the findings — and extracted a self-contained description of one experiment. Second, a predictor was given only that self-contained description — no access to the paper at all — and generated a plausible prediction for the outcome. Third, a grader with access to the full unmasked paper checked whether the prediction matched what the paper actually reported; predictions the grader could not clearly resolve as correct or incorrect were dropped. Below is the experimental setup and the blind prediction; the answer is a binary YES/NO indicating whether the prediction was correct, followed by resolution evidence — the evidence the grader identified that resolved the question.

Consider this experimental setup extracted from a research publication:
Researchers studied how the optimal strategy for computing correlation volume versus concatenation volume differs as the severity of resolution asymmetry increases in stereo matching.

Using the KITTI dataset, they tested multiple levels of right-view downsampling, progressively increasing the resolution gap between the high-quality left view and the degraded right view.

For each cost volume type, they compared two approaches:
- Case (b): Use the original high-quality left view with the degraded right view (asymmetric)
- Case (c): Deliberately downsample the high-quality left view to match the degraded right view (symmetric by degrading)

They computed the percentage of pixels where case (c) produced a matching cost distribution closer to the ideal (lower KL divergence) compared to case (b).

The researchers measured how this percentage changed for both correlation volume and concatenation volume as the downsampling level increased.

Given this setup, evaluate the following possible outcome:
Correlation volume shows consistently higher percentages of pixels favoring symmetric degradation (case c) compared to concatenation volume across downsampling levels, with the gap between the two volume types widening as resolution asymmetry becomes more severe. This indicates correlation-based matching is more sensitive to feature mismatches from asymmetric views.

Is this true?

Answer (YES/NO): YES